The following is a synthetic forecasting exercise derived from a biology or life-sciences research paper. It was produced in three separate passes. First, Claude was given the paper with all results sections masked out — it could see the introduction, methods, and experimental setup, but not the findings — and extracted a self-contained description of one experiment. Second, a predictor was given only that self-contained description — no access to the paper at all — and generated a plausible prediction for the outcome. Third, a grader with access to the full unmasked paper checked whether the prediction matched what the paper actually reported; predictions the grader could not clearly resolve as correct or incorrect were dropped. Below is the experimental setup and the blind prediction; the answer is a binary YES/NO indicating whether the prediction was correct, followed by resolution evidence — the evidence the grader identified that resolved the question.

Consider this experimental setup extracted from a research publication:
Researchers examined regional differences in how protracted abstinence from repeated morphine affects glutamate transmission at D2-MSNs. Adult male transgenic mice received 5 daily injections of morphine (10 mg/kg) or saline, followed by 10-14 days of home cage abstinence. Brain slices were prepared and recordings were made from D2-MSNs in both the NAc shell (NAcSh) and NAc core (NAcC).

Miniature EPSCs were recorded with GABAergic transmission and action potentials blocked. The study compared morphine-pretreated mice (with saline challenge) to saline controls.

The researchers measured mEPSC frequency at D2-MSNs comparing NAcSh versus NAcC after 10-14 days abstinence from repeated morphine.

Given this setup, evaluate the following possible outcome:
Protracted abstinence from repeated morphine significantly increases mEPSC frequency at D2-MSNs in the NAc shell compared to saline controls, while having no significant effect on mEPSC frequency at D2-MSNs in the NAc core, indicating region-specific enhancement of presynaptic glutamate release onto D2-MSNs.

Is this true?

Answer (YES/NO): NO